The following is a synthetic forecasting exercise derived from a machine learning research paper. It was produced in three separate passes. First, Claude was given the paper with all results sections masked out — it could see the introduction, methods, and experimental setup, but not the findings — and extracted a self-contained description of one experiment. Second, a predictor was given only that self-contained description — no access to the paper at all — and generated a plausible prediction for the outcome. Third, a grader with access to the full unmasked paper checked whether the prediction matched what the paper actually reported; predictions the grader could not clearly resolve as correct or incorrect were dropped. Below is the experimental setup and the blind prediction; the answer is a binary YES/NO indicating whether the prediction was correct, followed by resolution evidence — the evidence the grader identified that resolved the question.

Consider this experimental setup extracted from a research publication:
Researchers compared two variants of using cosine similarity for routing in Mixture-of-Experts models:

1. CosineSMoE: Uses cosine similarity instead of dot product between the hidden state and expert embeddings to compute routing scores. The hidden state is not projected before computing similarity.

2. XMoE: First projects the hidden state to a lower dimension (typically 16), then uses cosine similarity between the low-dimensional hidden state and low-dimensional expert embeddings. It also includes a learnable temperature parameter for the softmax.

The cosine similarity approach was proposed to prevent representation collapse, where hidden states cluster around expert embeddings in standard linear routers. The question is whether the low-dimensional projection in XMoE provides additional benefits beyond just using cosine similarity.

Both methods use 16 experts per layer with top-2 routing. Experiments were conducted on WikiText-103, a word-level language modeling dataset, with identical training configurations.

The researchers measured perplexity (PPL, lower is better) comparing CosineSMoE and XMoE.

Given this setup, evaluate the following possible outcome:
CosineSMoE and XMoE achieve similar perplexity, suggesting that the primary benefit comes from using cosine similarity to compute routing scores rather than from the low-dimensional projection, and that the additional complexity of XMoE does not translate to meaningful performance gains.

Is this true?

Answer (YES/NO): NO